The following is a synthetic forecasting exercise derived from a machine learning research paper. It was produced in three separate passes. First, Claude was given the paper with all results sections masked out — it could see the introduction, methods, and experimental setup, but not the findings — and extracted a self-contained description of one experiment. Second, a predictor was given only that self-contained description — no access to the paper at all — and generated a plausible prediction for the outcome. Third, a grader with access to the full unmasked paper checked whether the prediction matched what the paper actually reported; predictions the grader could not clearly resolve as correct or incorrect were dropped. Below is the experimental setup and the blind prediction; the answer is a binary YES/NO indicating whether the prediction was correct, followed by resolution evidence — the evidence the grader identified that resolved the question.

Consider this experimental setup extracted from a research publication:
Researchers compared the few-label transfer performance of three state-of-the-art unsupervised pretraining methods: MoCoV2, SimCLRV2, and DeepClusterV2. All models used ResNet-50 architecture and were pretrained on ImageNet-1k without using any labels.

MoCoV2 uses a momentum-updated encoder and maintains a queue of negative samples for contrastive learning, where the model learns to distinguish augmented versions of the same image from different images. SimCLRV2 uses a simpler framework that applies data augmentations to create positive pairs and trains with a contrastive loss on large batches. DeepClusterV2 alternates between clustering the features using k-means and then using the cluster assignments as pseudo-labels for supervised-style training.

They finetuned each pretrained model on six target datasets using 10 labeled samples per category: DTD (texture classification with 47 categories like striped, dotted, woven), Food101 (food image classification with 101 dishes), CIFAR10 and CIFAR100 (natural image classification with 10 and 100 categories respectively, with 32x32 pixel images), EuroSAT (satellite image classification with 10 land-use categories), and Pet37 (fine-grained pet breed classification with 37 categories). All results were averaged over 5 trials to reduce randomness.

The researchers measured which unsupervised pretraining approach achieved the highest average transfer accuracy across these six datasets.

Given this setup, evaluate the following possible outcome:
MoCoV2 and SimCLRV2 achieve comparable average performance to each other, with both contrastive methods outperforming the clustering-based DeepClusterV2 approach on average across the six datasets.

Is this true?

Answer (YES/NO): NO